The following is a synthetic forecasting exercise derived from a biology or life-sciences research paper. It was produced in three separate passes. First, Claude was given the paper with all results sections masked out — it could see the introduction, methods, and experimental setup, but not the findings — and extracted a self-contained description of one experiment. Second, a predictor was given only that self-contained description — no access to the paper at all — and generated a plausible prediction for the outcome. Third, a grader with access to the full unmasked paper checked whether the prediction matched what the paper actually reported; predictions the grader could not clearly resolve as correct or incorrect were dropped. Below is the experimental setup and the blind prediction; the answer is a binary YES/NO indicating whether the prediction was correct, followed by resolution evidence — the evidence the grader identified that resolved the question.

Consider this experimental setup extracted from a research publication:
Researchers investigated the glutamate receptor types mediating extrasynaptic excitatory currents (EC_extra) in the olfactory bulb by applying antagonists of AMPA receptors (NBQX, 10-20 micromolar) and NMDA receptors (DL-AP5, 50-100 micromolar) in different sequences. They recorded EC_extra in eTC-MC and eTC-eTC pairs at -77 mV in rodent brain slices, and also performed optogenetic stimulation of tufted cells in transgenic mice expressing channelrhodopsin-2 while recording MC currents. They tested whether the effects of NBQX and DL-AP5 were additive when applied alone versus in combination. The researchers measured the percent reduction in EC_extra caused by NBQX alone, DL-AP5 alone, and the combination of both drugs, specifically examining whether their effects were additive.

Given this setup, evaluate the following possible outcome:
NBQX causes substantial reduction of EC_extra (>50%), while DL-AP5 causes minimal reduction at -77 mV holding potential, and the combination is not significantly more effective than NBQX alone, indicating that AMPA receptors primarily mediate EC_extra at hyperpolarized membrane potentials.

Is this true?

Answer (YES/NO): NO